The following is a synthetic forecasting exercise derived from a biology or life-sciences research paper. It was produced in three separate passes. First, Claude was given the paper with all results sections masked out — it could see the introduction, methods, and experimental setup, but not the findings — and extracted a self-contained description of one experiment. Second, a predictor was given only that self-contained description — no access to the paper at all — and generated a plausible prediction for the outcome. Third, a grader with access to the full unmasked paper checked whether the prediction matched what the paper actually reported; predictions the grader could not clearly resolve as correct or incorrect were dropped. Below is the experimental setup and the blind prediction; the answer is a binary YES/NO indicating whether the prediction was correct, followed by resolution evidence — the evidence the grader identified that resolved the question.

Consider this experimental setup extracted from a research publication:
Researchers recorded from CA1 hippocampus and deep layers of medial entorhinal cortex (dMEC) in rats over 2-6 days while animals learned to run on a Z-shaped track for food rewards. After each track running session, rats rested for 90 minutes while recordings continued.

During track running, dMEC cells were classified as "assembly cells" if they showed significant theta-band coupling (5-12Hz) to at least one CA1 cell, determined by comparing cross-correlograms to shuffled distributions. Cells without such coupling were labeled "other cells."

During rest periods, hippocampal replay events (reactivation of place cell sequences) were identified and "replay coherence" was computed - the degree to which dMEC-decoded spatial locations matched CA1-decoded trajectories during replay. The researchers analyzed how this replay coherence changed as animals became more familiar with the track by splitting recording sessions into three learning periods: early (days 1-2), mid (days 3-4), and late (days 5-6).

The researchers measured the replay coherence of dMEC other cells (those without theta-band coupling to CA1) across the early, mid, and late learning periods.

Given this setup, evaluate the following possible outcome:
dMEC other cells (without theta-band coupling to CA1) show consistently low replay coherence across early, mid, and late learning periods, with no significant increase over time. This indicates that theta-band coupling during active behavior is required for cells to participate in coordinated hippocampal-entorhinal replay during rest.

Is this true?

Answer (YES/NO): YES